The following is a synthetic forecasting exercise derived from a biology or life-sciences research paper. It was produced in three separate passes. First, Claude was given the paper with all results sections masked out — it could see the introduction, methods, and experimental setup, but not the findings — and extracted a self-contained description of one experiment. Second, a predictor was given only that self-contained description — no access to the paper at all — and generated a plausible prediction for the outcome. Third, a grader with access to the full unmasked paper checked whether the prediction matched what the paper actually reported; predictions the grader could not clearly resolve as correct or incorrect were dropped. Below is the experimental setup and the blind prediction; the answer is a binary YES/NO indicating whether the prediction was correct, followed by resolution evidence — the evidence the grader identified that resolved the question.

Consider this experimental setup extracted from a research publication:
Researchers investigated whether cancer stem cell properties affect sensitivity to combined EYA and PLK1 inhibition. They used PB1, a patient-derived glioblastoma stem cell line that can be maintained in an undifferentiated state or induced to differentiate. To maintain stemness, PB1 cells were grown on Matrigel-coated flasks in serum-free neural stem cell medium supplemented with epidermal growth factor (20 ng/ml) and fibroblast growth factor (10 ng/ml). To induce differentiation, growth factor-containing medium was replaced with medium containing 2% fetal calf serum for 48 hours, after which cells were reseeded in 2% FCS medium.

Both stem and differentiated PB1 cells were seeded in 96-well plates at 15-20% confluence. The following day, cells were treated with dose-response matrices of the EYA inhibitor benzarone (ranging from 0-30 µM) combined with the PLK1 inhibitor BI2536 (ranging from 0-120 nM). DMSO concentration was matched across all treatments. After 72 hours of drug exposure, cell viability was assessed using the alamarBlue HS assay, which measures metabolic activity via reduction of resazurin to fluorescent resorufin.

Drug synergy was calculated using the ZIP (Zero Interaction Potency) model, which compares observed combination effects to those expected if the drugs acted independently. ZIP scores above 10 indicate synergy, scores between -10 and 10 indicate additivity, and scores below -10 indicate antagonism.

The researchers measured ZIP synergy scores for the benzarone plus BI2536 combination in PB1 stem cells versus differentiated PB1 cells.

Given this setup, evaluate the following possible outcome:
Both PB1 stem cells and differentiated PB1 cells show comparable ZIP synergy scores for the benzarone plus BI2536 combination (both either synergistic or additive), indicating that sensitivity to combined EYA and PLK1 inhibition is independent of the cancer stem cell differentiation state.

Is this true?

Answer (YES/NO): NO